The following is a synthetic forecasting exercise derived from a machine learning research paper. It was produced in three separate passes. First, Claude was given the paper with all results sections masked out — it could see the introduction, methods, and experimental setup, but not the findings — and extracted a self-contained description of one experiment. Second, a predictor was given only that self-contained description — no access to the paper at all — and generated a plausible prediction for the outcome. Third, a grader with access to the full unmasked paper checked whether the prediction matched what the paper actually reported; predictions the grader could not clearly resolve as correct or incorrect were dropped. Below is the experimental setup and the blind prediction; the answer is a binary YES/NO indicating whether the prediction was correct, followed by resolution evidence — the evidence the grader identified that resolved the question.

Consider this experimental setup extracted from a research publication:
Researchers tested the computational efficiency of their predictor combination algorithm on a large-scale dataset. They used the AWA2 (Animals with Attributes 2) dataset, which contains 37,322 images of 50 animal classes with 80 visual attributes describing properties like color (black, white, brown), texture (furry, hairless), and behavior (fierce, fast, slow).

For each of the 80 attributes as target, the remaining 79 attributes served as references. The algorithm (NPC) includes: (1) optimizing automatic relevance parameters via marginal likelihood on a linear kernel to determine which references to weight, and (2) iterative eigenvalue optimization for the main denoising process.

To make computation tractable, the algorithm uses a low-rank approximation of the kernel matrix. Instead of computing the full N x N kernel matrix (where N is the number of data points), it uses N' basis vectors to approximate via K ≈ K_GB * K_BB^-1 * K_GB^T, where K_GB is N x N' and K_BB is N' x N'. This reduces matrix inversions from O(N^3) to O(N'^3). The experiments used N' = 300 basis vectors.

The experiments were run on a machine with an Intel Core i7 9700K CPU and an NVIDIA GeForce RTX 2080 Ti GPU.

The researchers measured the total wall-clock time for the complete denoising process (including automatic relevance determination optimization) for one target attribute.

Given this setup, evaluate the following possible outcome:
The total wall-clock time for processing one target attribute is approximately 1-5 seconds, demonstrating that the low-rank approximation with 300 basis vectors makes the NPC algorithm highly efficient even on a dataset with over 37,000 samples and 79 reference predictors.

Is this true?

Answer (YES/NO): NO